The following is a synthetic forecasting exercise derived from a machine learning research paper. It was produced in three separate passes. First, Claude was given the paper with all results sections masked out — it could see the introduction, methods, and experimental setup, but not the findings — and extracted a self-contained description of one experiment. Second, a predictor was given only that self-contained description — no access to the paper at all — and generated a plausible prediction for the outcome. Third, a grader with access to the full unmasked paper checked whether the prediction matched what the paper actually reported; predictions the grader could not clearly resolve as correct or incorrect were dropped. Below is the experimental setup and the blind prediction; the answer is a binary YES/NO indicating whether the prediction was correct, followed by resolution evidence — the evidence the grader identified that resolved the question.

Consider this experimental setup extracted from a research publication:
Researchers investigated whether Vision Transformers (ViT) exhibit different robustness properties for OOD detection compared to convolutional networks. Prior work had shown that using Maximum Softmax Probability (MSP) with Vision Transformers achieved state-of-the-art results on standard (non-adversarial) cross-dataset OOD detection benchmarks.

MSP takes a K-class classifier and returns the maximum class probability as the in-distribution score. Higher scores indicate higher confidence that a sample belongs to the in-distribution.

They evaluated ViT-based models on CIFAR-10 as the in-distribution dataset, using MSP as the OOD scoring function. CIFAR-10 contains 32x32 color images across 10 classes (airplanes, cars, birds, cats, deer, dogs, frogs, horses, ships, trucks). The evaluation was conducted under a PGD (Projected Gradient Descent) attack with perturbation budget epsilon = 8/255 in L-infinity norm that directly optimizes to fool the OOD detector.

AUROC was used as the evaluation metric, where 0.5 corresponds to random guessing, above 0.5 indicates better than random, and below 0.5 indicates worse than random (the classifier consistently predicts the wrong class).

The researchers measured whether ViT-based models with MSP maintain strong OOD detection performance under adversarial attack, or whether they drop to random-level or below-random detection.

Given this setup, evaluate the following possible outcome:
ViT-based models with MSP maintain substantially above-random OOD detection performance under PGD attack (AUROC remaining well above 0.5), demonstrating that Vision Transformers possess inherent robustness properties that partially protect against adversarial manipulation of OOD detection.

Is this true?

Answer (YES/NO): NO